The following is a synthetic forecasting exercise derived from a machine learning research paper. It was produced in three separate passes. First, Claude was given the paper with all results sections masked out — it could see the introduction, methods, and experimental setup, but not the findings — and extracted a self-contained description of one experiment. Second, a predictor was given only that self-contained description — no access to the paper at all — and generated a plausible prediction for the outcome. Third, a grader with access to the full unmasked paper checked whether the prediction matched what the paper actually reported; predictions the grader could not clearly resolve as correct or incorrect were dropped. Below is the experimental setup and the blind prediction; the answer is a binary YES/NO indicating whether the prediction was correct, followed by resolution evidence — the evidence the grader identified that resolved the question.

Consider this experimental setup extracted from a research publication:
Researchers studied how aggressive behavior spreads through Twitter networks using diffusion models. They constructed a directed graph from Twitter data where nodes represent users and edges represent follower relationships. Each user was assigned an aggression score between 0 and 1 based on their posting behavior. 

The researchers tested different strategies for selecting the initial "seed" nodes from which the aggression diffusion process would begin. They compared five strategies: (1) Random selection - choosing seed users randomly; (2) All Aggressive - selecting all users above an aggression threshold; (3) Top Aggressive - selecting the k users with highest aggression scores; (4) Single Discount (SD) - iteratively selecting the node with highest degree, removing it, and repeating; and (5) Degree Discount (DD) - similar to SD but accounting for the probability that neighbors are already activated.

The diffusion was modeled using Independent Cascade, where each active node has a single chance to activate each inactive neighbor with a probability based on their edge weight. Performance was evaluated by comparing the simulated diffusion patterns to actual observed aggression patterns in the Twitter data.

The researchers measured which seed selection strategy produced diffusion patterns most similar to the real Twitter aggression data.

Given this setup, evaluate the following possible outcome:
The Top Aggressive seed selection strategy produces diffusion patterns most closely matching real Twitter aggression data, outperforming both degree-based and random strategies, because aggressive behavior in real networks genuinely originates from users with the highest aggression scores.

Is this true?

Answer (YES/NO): NO